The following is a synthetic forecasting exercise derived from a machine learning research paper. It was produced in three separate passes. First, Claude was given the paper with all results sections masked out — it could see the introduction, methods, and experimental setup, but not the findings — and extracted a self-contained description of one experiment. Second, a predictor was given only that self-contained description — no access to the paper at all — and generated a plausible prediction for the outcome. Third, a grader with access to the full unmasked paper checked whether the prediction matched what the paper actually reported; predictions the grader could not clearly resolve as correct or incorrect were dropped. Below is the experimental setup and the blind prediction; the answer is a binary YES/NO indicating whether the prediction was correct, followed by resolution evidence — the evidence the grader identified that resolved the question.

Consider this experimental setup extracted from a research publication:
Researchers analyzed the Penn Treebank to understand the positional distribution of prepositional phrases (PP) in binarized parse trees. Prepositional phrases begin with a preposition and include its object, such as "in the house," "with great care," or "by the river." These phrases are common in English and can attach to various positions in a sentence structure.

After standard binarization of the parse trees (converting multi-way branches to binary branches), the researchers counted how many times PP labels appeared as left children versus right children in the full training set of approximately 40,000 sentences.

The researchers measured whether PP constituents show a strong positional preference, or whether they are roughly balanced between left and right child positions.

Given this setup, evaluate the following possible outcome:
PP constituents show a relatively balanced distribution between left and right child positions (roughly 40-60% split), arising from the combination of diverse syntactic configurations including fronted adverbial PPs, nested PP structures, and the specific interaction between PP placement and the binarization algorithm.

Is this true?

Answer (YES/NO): NO